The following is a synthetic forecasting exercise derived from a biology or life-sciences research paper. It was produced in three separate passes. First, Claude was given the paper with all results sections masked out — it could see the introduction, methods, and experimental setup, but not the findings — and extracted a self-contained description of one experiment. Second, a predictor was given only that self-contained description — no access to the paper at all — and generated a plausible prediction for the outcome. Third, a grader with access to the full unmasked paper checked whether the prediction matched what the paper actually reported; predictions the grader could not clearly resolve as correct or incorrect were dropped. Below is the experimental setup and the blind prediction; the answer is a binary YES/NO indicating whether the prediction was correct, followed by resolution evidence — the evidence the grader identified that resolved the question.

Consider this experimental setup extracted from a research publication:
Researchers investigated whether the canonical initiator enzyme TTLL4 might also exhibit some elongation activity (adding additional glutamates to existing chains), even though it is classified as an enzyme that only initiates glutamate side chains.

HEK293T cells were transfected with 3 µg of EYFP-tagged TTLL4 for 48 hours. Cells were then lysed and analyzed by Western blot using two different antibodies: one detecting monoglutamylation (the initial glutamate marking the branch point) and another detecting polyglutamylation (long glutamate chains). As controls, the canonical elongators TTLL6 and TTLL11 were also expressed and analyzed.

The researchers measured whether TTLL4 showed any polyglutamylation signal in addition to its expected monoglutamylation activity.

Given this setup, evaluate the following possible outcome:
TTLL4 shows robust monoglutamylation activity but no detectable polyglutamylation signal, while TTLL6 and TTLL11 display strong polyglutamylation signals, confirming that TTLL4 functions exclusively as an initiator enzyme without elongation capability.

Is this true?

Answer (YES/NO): NO